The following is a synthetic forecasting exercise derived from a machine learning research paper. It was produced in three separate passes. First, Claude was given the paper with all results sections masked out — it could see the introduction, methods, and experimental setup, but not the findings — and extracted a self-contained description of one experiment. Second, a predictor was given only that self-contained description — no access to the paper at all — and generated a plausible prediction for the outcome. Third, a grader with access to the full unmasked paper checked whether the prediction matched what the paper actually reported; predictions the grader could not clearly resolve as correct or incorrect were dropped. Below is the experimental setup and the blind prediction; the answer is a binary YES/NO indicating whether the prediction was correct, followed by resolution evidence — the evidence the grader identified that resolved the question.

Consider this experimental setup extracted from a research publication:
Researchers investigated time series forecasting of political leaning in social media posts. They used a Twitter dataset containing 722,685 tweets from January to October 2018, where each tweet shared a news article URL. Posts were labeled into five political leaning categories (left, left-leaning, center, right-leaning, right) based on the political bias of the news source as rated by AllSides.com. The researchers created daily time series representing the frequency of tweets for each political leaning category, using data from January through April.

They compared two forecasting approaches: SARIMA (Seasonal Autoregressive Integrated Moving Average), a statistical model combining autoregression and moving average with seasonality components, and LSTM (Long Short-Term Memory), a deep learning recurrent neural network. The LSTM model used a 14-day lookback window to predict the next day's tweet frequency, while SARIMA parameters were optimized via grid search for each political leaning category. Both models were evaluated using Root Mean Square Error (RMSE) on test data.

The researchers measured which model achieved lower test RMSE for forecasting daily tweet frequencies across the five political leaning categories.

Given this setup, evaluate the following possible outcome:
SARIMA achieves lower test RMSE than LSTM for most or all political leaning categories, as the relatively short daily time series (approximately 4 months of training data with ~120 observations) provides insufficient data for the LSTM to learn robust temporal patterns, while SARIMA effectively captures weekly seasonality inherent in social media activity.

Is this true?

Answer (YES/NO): YES